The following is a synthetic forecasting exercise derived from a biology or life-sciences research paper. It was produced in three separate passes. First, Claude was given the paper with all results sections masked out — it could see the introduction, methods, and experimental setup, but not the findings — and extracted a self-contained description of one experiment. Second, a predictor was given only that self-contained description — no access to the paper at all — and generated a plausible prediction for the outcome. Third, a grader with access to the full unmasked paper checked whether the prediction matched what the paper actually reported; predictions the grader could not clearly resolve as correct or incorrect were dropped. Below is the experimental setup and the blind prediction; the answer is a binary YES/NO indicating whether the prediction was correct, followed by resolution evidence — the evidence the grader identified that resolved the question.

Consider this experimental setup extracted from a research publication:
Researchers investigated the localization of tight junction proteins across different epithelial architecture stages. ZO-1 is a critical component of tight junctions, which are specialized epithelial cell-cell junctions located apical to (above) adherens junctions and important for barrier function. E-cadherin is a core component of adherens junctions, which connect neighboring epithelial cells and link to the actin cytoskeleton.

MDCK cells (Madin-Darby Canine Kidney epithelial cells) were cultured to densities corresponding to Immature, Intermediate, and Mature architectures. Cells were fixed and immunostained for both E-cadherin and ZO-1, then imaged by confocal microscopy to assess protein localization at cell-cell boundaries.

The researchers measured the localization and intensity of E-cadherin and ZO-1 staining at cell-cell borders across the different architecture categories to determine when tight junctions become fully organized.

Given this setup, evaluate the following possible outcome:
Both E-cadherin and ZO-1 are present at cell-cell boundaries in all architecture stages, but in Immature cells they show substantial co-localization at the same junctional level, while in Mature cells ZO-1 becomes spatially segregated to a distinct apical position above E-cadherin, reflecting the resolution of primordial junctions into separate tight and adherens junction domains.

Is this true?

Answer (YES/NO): NO